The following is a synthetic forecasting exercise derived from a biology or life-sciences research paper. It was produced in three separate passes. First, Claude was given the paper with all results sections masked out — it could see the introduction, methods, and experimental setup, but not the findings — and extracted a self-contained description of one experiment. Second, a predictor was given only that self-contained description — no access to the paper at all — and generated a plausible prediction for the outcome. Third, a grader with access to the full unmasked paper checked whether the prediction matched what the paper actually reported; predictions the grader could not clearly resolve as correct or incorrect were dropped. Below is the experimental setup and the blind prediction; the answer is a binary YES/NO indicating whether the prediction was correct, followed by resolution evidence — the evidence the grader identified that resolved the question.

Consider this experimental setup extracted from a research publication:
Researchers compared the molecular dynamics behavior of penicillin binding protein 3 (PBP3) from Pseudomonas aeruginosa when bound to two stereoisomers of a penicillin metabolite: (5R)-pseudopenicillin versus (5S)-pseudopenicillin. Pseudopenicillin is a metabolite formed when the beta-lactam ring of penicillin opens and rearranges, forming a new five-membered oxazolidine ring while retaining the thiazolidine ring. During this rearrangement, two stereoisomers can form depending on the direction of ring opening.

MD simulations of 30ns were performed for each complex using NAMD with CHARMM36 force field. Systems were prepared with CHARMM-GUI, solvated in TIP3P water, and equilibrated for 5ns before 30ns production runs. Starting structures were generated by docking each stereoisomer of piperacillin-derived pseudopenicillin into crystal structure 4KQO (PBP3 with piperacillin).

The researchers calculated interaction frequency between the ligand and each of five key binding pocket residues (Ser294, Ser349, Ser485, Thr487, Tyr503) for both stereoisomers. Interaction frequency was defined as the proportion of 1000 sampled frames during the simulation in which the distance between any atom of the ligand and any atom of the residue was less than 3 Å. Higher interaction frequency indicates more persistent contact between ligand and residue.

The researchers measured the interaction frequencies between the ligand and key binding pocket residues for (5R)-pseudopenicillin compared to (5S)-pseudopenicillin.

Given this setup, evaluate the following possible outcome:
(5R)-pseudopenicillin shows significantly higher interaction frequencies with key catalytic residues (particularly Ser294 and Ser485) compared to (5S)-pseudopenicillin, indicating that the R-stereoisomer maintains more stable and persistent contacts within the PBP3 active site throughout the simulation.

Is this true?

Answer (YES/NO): YES